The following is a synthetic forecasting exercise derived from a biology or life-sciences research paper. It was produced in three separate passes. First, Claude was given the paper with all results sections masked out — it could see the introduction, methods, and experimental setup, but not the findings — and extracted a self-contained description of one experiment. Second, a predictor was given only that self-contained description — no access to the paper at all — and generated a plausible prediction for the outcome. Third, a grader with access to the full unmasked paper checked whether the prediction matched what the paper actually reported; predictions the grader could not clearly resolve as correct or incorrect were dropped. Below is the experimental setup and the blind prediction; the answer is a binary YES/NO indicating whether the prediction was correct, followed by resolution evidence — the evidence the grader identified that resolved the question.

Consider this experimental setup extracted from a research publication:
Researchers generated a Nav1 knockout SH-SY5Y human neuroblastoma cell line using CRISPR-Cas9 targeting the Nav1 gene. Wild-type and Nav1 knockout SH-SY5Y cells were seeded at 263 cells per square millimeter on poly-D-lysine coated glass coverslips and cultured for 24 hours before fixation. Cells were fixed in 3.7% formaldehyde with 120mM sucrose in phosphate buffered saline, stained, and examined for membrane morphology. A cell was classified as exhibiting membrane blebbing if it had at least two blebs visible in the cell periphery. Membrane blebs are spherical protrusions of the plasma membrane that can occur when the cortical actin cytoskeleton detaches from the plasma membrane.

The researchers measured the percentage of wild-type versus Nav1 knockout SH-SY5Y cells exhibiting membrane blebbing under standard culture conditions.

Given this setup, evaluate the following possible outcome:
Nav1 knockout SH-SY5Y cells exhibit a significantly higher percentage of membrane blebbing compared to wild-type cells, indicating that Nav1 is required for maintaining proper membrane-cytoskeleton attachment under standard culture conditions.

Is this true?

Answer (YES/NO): YES